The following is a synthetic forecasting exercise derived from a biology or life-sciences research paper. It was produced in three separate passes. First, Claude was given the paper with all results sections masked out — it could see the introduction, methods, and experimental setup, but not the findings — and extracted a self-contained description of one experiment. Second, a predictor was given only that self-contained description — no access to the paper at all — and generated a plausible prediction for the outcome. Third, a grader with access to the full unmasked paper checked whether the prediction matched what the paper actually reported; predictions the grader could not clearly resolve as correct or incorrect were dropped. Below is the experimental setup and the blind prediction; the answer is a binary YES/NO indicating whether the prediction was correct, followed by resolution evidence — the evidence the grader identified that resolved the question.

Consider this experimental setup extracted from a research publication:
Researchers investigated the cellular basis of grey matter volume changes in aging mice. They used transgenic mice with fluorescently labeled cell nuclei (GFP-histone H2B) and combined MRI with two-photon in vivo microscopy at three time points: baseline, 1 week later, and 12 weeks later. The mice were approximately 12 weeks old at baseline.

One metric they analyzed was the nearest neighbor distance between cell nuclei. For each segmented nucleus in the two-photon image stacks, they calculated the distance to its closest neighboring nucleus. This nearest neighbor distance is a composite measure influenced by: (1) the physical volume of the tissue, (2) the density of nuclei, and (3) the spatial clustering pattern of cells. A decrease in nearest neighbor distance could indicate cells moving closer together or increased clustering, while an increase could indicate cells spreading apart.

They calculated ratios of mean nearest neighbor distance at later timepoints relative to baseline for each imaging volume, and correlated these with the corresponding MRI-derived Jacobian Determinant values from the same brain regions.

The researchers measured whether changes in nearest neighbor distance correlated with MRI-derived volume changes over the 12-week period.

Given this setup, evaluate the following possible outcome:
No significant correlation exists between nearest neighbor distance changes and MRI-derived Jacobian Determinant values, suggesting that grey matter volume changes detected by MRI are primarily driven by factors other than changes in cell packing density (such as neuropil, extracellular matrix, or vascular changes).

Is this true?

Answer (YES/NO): NO